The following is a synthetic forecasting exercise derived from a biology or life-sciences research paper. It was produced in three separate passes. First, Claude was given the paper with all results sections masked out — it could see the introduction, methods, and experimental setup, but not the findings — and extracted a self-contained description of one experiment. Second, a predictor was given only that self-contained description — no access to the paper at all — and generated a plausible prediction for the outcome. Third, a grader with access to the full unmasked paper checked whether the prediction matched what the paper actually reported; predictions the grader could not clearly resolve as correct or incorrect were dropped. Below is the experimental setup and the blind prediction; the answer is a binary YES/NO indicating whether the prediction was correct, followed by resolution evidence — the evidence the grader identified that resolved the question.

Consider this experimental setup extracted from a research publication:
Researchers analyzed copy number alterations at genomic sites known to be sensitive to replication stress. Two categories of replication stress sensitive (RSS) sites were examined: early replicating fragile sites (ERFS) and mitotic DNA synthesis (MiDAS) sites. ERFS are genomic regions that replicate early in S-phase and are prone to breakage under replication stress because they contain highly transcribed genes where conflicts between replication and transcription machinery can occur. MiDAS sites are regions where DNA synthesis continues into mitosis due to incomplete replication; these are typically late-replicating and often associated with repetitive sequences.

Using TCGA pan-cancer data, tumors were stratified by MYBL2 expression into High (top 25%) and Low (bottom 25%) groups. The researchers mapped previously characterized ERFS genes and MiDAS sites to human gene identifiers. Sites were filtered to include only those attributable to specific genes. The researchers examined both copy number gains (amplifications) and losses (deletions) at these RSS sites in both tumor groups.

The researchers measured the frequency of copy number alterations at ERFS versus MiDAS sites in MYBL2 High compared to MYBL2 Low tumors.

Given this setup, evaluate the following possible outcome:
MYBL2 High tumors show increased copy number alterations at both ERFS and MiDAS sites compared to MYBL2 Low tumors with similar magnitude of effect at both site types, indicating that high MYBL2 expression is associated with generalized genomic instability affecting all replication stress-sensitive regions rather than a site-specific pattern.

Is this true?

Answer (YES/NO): YES